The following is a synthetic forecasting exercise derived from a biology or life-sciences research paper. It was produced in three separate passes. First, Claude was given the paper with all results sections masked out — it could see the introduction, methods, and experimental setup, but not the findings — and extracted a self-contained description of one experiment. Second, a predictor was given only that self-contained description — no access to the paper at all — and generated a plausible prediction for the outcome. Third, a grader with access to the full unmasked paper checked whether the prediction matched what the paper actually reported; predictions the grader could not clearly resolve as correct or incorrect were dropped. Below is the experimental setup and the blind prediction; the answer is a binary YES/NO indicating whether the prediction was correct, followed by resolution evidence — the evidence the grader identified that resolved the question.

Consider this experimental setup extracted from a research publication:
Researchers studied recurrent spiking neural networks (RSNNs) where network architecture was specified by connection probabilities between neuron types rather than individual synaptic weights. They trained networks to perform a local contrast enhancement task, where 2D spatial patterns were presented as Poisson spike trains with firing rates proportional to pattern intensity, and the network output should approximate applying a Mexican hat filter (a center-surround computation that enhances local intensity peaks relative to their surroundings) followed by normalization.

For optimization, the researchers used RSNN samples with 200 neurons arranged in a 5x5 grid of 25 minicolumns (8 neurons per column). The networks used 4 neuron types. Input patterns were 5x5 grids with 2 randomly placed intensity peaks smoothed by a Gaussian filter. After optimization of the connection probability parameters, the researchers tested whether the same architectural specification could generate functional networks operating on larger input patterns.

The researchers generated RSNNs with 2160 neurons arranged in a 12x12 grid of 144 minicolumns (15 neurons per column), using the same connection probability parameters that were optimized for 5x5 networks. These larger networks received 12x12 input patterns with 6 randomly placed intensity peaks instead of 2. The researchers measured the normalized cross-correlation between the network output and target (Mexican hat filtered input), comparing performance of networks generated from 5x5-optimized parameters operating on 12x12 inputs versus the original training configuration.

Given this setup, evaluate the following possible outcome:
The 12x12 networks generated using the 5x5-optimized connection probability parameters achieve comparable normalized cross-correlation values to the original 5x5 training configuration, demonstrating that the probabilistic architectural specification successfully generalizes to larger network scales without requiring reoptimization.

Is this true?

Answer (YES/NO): NO